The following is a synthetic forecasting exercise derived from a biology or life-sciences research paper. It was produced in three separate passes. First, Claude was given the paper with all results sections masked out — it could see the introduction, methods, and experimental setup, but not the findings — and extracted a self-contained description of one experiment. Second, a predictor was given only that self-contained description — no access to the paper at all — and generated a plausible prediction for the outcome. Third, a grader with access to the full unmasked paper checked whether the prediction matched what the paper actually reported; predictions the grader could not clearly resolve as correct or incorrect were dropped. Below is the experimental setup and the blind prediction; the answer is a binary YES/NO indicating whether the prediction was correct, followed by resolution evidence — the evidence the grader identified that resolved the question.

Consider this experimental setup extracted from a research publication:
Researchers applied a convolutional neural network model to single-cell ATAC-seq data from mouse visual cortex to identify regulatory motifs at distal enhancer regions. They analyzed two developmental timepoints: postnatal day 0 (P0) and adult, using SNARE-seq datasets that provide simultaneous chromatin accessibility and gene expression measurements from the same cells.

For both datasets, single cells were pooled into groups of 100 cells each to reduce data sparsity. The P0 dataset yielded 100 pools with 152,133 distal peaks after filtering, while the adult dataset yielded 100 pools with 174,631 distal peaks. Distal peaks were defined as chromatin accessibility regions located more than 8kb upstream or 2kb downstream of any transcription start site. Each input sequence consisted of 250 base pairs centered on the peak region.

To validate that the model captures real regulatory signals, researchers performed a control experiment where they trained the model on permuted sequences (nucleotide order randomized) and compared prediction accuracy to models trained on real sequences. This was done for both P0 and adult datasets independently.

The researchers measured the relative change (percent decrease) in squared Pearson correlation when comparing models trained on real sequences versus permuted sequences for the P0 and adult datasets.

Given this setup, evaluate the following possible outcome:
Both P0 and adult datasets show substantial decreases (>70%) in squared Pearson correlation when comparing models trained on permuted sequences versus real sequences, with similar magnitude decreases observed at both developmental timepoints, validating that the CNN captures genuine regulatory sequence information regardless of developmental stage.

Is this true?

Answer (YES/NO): NO